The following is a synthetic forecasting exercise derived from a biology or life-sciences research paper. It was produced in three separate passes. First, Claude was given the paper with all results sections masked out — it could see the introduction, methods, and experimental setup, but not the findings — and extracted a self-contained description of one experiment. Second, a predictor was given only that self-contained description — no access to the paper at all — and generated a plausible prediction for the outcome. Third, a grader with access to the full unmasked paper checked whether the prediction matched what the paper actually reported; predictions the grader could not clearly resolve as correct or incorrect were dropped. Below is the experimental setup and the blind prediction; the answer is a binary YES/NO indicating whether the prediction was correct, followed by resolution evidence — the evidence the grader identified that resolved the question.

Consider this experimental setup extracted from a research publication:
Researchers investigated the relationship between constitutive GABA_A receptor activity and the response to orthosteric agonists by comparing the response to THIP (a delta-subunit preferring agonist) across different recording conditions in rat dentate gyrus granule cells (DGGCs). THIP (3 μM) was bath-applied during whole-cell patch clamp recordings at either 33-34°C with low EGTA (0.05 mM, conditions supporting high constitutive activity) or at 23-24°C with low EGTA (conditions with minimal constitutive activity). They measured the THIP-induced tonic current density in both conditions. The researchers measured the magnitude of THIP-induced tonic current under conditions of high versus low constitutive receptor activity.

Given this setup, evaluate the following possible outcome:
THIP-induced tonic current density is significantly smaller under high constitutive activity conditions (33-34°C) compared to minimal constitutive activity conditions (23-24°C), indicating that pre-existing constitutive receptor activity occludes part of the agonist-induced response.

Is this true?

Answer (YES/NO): YES